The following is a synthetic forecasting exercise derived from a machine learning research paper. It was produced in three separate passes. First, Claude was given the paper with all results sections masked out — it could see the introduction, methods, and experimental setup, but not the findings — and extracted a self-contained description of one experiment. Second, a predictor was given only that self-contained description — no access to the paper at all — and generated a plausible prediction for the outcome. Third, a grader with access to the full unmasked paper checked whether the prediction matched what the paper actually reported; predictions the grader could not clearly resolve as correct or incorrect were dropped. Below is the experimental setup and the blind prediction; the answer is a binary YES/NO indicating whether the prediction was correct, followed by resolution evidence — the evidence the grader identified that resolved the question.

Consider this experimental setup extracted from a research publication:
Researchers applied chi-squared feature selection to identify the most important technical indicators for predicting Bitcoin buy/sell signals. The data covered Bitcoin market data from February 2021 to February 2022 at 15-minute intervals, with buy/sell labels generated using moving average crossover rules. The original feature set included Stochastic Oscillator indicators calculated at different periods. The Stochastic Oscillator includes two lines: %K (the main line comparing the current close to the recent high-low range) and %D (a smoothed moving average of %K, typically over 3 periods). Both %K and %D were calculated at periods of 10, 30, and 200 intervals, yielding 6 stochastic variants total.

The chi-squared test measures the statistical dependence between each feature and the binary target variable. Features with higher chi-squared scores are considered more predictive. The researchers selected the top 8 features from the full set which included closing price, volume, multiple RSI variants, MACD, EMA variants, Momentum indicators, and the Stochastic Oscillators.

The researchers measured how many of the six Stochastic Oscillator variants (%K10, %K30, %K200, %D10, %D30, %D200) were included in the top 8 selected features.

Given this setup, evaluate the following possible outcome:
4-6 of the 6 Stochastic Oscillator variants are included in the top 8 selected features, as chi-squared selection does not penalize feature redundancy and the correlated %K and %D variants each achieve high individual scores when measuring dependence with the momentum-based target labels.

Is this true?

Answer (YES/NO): YES